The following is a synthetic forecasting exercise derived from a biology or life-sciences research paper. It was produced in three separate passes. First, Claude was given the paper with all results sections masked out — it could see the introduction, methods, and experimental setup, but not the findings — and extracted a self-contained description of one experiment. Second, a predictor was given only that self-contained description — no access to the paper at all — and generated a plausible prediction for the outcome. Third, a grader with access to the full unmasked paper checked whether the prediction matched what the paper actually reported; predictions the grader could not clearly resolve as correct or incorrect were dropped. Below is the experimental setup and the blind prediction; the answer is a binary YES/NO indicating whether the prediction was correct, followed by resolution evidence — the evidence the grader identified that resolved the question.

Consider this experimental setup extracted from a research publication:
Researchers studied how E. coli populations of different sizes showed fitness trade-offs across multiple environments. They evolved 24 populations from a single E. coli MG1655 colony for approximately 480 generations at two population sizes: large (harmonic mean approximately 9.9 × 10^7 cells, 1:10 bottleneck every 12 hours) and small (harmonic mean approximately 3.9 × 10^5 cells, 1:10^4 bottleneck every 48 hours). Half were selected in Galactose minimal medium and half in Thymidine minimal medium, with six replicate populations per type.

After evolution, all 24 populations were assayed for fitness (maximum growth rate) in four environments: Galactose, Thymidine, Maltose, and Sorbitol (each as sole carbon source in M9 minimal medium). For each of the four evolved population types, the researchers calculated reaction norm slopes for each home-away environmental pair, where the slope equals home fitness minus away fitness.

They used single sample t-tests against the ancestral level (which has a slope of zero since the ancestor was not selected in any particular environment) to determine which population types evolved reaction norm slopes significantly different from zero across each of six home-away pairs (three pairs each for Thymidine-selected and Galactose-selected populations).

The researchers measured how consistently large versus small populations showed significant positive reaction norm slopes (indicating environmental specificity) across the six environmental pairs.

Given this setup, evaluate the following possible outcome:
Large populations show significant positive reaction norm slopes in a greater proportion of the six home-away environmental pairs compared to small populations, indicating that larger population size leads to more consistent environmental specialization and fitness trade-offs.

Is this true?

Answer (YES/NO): YES